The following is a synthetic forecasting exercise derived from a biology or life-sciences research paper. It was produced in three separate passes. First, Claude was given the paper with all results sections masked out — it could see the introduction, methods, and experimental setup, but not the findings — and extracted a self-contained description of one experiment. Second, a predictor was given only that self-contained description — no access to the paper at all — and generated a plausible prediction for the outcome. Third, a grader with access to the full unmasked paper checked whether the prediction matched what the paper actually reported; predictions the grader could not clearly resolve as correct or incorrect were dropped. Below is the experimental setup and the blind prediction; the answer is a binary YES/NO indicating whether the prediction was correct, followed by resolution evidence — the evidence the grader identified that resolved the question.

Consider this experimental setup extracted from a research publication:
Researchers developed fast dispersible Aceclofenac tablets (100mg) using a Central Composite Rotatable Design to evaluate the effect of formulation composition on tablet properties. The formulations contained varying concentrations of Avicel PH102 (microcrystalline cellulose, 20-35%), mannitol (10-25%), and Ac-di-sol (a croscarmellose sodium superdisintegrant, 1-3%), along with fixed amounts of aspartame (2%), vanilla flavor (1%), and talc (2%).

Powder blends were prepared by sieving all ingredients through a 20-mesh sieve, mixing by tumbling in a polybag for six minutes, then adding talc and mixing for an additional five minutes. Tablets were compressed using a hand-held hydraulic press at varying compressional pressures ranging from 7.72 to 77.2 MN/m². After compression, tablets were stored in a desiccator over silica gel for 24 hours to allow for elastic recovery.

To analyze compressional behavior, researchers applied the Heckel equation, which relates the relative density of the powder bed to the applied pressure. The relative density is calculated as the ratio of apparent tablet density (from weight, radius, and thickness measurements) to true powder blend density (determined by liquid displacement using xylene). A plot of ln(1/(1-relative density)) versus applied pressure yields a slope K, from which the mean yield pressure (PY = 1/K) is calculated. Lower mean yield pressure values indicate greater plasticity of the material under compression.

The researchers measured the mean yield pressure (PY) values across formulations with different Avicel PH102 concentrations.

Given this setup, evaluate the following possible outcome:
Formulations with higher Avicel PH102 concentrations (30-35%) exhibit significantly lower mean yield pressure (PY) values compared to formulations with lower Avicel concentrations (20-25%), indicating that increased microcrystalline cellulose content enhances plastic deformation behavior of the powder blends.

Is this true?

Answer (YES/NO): NO